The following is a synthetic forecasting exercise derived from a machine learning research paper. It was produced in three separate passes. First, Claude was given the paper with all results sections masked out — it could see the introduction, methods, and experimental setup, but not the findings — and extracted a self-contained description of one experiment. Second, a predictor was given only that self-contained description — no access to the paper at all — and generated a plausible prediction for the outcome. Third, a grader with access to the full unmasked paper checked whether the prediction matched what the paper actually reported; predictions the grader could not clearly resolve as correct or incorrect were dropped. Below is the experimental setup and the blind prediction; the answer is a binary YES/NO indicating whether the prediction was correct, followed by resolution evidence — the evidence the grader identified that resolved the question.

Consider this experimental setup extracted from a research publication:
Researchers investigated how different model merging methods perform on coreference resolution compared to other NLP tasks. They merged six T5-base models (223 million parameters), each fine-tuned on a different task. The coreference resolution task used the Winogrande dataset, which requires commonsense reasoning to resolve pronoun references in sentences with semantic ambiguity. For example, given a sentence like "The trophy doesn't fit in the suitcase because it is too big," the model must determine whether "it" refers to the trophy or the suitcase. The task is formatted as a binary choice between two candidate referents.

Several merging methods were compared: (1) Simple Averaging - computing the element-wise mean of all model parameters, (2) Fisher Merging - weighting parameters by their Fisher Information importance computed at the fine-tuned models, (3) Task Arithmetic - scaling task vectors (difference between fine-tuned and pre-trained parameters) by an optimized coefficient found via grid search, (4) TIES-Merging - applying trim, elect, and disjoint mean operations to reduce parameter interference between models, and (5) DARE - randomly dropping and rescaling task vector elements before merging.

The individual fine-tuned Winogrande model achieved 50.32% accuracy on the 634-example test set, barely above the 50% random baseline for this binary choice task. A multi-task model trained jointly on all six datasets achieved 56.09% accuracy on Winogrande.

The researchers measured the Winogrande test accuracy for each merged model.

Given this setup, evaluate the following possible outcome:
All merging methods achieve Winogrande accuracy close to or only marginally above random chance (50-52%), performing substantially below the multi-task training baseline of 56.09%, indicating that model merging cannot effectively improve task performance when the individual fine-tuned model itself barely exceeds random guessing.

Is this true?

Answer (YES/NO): NO